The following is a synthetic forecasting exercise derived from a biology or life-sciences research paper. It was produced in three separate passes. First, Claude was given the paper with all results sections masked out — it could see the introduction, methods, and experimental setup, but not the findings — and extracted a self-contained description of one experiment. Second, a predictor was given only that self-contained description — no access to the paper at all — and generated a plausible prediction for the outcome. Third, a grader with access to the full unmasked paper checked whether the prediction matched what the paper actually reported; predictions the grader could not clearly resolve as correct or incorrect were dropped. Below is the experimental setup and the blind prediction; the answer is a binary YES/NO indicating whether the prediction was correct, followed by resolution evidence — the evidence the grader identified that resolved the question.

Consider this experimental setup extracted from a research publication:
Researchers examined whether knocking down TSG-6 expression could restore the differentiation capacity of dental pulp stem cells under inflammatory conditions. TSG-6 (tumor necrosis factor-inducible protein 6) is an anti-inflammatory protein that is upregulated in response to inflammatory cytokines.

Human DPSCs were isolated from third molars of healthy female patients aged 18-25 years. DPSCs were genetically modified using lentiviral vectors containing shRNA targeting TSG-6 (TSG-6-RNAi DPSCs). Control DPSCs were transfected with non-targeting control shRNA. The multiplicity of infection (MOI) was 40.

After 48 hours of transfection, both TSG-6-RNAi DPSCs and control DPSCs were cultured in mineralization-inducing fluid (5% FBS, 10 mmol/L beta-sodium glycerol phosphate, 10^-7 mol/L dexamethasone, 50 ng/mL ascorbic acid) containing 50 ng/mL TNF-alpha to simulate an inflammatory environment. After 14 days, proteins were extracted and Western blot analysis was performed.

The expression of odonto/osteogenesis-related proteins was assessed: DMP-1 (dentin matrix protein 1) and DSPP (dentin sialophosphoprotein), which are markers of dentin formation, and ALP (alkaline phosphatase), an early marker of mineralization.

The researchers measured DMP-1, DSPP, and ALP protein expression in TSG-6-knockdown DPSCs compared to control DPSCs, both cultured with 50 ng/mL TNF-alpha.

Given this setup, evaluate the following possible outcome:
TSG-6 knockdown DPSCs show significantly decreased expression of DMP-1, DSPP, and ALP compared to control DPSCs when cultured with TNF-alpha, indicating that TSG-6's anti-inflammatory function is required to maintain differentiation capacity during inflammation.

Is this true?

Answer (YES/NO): NO